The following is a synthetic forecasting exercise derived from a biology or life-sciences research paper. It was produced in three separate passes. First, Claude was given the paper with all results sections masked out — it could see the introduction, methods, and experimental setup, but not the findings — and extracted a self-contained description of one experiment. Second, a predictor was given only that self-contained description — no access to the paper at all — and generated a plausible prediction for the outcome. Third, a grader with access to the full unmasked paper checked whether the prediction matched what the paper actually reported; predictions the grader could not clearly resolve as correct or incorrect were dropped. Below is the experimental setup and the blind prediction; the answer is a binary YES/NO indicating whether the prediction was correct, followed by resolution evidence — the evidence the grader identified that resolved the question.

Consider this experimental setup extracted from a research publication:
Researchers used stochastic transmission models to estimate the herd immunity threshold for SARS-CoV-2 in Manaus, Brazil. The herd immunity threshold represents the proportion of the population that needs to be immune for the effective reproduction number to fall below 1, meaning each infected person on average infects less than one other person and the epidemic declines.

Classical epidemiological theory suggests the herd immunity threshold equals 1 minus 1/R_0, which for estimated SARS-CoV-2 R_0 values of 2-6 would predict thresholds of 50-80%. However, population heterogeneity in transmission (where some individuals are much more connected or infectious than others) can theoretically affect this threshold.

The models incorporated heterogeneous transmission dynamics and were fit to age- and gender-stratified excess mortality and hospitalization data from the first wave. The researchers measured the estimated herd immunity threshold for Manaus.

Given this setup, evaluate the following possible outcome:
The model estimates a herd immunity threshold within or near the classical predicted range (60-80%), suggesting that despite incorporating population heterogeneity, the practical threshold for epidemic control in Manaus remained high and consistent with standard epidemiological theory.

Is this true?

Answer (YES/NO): NO